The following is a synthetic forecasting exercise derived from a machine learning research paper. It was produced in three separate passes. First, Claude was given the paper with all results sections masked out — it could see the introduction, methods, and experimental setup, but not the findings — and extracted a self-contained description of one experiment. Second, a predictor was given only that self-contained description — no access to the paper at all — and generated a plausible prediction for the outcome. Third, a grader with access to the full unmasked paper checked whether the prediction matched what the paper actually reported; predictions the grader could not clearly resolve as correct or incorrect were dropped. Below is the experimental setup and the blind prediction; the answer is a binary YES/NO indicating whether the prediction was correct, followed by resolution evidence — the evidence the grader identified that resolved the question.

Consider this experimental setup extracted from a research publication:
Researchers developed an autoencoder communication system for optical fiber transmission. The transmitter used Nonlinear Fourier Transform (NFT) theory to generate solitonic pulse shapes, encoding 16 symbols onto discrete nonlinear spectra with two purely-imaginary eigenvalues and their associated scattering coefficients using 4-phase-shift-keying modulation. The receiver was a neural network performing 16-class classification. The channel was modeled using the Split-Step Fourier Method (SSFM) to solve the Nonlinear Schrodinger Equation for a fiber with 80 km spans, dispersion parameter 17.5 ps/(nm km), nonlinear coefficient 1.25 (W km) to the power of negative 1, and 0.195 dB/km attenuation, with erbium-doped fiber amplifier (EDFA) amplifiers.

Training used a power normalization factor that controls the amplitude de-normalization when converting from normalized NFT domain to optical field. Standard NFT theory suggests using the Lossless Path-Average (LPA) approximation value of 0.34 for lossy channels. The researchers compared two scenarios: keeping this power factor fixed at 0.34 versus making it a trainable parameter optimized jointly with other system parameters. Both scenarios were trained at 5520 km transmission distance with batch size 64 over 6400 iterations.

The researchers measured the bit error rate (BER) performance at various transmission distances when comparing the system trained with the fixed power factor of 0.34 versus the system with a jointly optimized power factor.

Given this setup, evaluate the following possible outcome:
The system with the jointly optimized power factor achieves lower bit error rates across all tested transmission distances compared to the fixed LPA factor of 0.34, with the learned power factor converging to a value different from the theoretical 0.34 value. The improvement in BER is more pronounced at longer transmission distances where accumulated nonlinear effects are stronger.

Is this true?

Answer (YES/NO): NO